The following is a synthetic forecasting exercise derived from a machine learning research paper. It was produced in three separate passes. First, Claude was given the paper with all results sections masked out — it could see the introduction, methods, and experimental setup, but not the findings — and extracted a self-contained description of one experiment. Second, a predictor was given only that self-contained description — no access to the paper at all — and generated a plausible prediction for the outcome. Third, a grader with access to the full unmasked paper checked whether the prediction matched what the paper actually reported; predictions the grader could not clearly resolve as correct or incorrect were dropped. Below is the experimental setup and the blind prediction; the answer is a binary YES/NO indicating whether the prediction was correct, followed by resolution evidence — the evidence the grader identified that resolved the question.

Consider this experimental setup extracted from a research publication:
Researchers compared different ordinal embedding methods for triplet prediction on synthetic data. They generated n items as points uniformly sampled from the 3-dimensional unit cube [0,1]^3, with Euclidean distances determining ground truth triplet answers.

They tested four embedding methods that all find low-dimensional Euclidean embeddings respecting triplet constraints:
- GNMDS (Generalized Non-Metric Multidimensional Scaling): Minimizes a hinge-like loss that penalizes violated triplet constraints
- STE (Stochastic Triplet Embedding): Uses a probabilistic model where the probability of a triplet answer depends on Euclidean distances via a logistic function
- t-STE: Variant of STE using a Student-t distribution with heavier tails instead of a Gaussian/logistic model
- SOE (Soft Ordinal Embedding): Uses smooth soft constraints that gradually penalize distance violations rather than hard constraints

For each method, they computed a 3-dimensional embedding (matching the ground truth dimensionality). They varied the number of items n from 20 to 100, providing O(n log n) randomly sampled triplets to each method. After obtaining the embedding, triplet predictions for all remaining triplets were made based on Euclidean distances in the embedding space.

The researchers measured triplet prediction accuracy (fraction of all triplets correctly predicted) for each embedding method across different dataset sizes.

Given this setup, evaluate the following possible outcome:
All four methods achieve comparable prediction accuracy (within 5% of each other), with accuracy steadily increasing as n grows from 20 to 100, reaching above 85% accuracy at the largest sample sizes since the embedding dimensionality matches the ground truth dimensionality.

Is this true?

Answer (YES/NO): NO